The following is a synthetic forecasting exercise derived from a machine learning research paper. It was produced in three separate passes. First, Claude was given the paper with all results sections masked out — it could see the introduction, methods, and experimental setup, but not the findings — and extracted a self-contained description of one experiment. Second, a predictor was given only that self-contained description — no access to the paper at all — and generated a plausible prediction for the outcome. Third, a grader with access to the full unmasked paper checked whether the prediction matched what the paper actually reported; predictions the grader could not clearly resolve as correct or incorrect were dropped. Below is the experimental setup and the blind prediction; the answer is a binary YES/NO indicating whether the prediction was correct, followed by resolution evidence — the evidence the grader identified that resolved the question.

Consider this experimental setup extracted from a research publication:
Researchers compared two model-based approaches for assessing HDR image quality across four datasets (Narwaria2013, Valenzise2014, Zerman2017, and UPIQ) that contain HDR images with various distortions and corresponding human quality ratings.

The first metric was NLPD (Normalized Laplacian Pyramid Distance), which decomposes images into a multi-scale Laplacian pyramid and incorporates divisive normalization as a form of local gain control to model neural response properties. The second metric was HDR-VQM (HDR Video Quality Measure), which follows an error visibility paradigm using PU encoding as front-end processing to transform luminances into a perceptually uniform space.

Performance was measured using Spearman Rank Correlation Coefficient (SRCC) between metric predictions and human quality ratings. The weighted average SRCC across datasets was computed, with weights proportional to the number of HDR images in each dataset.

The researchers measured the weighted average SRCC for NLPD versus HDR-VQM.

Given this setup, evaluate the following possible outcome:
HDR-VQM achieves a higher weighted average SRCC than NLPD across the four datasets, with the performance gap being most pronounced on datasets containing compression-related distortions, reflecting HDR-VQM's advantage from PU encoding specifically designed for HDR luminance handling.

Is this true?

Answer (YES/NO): NO